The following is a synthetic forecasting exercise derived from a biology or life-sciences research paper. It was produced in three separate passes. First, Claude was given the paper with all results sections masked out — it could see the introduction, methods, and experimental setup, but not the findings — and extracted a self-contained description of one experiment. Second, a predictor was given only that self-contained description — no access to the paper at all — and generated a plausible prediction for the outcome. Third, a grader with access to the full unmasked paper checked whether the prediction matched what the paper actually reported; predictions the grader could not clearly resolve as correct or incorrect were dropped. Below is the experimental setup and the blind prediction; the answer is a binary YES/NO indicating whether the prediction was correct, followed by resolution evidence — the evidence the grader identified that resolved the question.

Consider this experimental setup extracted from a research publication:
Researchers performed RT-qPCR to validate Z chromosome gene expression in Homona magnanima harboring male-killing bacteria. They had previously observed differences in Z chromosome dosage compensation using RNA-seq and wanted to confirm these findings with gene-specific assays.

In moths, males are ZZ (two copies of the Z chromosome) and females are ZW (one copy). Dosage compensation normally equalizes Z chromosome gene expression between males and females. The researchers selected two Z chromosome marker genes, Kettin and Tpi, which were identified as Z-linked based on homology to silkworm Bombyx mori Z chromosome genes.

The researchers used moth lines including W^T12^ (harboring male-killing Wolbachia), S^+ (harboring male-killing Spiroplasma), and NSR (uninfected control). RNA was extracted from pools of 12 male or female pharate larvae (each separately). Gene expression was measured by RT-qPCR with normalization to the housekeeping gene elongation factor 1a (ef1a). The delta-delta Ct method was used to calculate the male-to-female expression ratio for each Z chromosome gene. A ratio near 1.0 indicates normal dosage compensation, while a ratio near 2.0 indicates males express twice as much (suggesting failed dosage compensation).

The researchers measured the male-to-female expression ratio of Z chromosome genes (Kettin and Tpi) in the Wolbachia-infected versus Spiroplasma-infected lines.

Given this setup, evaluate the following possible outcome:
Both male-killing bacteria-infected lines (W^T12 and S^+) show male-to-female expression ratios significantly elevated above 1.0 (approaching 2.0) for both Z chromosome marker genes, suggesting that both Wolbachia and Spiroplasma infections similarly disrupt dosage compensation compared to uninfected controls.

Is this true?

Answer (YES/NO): NO